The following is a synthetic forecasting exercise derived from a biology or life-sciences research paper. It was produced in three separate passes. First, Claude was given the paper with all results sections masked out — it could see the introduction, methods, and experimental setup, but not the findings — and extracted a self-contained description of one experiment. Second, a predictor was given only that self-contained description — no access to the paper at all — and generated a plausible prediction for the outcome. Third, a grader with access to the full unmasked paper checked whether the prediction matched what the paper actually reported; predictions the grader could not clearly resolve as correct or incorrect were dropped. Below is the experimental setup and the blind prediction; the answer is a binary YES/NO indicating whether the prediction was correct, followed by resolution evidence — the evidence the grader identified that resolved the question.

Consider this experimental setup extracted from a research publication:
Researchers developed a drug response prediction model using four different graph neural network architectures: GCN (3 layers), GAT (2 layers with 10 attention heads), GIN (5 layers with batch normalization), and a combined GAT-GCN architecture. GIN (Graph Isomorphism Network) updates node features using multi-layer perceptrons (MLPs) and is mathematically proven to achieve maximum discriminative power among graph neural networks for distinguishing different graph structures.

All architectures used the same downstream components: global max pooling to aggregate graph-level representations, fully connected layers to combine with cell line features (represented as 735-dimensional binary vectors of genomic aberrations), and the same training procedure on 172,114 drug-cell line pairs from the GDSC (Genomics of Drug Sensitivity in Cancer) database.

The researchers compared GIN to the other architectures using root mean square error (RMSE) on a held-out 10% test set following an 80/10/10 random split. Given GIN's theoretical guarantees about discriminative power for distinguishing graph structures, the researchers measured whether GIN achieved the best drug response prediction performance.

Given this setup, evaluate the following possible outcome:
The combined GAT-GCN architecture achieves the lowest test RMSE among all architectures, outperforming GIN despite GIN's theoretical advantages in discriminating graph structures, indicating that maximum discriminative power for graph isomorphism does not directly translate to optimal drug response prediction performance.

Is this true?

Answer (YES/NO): YES